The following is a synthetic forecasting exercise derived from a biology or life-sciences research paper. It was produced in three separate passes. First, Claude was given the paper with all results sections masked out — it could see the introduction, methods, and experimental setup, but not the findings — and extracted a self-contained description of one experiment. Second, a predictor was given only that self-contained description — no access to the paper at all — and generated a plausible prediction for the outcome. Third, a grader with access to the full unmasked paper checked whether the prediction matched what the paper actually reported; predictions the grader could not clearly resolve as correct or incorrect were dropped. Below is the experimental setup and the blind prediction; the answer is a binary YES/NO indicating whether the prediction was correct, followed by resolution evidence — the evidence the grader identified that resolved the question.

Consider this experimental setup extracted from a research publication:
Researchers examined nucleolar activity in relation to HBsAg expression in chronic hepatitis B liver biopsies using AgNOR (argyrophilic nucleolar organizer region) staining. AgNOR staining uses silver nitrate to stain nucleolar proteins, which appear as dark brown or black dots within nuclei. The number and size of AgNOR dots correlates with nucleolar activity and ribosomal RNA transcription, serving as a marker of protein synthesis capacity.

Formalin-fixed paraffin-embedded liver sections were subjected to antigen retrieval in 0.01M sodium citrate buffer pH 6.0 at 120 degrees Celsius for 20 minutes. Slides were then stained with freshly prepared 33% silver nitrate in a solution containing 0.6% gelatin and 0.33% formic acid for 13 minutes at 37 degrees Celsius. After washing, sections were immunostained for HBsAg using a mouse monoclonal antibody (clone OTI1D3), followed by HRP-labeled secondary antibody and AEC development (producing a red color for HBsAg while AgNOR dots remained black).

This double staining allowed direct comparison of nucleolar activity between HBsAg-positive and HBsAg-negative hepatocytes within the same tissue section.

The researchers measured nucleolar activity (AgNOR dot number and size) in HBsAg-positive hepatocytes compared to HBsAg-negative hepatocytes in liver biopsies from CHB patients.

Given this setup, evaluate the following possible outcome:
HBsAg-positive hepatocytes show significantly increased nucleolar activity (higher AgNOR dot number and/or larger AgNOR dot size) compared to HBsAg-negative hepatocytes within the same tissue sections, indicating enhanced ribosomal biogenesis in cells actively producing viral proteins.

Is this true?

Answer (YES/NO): NO